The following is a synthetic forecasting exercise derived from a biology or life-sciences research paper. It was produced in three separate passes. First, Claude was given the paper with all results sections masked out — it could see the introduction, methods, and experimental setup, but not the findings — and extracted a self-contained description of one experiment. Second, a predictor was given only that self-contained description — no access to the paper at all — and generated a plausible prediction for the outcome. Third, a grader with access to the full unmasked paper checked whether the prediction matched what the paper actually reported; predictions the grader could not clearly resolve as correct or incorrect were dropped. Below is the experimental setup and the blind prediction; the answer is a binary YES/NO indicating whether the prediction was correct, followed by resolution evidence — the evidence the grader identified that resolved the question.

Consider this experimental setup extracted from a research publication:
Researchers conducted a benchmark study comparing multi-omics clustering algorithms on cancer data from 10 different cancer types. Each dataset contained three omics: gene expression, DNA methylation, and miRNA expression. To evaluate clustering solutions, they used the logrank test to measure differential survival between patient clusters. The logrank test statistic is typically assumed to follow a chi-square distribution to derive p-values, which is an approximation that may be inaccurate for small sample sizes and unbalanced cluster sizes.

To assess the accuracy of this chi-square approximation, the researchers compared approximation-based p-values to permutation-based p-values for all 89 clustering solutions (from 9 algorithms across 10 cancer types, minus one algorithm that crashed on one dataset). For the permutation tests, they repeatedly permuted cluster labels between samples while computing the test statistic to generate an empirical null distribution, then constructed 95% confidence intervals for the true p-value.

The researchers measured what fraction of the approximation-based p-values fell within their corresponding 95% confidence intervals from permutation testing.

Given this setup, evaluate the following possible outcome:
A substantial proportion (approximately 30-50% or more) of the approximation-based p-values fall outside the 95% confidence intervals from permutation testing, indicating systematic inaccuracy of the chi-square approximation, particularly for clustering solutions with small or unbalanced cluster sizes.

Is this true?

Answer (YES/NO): YES